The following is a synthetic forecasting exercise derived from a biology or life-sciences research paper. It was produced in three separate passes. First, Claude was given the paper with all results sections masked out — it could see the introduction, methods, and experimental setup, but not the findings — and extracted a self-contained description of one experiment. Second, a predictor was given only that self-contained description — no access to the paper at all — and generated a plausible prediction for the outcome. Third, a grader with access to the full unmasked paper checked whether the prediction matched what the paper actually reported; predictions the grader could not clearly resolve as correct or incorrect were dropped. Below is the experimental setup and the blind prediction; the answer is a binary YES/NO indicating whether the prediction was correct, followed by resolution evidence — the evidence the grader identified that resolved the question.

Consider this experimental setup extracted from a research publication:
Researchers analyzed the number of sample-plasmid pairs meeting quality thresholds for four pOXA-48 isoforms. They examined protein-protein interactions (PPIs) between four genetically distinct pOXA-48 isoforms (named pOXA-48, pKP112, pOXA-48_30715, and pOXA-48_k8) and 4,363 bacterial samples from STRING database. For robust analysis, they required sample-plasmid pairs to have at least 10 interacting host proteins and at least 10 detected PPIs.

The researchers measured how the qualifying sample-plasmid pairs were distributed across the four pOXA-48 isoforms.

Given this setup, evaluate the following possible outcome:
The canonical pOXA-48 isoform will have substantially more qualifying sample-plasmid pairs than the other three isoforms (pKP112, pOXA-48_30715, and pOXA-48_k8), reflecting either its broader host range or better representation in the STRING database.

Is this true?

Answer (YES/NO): NO